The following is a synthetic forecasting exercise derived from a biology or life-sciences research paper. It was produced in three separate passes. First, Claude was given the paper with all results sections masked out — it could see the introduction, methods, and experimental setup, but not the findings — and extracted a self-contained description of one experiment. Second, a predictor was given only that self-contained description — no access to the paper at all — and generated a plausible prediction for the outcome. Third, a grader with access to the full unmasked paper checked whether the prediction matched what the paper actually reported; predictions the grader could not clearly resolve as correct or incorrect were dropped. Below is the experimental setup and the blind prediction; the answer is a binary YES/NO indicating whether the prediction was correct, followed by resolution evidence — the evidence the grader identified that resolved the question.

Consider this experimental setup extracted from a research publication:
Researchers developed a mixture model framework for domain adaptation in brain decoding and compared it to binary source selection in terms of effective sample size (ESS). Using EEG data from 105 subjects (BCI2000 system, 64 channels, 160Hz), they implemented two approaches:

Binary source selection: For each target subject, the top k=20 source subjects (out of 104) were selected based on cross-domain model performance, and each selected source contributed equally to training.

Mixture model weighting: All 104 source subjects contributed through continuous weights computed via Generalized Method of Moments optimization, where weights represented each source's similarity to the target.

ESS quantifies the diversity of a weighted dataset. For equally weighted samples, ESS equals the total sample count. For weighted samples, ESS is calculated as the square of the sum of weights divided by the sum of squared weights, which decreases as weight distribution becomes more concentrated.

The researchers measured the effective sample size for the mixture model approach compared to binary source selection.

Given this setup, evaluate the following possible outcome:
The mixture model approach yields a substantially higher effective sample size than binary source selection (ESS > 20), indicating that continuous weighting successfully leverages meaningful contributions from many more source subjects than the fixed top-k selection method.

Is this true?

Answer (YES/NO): NO